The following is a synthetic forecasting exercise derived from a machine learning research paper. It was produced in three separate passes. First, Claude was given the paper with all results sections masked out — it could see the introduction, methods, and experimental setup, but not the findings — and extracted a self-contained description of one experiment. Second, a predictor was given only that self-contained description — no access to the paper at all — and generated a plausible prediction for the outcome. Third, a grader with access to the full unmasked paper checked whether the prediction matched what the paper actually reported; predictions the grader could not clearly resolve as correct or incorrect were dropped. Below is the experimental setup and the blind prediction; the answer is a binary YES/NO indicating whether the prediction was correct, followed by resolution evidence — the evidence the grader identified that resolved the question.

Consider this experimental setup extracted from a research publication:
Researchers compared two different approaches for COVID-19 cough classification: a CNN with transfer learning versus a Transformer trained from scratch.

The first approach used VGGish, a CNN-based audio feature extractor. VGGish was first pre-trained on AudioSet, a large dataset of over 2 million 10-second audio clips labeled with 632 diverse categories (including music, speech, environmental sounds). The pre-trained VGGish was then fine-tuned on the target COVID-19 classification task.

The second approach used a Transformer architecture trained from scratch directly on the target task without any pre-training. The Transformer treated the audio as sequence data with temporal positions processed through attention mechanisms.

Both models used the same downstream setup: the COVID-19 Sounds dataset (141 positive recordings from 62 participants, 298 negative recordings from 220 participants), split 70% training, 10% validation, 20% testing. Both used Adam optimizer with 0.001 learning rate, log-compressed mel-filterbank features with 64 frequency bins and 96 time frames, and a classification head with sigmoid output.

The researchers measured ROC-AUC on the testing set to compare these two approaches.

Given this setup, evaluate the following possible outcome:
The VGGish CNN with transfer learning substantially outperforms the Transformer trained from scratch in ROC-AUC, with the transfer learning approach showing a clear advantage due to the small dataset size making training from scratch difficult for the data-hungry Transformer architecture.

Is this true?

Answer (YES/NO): NO